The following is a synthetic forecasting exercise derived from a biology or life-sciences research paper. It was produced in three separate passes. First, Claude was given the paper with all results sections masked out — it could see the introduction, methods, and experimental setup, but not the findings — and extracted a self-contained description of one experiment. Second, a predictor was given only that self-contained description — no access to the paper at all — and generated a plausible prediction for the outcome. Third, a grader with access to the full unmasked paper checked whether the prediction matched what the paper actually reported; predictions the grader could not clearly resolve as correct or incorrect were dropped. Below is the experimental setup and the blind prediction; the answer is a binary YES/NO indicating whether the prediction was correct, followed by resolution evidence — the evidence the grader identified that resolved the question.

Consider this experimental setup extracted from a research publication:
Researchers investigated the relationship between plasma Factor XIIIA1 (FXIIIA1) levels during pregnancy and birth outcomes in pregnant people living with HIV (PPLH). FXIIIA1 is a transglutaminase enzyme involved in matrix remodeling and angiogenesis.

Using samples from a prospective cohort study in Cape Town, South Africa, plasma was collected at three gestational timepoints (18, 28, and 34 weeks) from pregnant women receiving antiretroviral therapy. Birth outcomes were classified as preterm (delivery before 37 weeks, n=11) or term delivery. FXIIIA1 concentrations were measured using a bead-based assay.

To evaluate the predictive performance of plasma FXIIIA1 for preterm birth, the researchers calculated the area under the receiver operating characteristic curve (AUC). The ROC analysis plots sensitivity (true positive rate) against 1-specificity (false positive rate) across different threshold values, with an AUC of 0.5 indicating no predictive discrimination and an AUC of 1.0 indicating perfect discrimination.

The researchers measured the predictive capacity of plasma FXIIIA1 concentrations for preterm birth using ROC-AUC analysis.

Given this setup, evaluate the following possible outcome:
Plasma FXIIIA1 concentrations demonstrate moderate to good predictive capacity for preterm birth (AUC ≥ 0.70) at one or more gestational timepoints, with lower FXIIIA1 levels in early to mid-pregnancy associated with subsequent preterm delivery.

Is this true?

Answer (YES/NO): YES